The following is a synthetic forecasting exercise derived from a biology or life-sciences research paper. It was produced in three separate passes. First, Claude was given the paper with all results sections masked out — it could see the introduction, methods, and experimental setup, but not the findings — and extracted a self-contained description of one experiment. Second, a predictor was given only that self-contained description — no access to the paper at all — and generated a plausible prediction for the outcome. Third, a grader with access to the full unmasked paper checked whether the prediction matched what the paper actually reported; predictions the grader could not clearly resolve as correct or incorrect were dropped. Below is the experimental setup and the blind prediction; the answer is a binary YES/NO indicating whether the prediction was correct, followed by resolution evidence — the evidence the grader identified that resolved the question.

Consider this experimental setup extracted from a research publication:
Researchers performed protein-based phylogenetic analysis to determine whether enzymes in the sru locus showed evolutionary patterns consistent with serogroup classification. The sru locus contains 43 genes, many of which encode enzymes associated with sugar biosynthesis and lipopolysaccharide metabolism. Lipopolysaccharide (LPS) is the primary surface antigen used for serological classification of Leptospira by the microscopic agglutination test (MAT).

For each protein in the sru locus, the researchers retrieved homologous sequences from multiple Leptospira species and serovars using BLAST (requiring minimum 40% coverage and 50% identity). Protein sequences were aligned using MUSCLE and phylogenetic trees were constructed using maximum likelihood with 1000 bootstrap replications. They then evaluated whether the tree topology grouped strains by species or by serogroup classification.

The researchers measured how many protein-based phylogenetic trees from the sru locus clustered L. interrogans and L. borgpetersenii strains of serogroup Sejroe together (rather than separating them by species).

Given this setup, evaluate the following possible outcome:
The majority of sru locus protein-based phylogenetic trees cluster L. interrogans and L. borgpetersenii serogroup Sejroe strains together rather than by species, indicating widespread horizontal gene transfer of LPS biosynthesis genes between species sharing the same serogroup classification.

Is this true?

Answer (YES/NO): NO